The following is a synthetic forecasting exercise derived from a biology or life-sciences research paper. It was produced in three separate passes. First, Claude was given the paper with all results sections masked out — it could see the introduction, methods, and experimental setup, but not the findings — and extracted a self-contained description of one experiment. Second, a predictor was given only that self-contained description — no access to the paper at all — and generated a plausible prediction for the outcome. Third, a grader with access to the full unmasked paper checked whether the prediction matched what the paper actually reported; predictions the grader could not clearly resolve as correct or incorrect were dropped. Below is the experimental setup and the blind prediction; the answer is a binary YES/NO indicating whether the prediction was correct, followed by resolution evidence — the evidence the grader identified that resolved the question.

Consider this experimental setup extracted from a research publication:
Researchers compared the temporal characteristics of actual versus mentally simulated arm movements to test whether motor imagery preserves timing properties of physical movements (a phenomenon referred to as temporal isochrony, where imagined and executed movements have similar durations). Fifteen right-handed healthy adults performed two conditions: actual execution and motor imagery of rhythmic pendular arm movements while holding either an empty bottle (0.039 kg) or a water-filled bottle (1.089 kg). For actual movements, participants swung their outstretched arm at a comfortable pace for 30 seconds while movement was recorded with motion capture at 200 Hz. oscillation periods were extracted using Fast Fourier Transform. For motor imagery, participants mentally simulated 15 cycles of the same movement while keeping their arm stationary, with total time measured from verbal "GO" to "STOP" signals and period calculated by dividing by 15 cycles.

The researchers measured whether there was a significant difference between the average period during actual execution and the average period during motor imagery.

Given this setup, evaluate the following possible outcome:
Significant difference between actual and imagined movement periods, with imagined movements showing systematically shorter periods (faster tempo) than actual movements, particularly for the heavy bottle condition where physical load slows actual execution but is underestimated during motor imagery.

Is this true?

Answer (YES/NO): NO